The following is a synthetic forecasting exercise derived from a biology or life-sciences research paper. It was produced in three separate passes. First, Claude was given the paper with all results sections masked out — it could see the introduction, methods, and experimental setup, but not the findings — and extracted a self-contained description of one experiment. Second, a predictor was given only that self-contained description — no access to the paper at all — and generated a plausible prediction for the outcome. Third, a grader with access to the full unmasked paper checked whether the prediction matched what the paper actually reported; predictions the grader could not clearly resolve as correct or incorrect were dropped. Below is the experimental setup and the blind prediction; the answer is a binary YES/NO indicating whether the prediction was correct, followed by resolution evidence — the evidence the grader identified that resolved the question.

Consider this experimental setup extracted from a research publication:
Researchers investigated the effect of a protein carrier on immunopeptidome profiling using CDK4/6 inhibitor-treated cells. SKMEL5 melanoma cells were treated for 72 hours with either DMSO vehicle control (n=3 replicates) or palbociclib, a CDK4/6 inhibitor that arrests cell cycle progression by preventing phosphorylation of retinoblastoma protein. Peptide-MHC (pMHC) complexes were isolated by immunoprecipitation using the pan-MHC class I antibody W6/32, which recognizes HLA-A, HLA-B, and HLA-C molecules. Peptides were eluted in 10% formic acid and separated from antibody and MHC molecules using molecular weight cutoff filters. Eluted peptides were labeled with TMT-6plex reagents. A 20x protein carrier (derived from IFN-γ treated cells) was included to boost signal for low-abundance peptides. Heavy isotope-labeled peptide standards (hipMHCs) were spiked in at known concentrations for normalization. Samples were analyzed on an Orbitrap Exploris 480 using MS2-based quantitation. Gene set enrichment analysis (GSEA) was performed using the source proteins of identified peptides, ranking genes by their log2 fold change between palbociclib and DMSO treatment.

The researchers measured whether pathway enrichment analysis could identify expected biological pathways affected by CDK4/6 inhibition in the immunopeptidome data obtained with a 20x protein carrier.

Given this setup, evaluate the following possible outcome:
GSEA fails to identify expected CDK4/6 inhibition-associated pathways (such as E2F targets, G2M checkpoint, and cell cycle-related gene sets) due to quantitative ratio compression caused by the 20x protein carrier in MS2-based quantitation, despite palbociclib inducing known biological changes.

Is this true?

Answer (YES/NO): YES